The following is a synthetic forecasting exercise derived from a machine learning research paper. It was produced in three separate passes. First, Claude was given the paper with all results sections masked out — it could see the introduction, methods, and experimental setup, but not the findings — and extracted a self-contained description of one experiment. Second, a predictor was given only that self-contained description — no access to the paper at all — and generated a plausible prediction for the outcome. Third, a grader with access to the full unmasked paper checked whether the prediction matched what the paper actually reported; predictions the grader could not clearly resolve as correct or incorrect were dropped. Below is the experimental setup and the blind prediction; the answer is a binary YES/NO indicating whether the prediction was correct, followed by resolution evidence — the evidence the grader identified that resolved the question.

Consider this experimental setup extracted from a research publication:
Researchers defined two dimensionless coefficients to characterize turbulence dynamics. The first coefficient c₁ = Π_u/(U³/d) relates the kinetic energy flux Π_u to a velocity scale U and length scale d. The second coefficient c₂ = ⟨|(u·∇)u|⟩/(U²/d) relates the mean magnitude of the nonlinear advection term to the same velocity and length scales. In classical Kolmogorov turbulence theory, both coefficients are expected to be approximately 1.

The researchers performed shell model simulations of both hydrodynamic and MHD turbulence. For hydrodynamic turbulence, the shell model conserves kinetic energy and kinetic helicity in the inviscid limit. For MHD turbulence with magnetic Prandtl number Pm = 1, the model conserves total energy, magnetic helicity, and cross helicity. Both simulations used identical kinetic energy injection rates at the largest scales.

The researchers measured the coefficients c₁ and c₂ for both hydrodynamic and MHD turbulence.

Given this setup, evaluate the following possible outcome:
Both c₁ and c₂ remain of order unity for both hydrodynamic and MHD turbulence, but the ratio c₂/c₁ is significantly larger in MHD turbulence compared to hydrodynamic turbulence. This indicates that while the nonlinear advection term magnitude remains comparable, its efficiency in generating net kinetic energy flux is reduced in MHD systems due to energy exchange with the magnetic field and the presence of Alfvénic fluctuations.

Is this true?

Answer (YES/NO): NO